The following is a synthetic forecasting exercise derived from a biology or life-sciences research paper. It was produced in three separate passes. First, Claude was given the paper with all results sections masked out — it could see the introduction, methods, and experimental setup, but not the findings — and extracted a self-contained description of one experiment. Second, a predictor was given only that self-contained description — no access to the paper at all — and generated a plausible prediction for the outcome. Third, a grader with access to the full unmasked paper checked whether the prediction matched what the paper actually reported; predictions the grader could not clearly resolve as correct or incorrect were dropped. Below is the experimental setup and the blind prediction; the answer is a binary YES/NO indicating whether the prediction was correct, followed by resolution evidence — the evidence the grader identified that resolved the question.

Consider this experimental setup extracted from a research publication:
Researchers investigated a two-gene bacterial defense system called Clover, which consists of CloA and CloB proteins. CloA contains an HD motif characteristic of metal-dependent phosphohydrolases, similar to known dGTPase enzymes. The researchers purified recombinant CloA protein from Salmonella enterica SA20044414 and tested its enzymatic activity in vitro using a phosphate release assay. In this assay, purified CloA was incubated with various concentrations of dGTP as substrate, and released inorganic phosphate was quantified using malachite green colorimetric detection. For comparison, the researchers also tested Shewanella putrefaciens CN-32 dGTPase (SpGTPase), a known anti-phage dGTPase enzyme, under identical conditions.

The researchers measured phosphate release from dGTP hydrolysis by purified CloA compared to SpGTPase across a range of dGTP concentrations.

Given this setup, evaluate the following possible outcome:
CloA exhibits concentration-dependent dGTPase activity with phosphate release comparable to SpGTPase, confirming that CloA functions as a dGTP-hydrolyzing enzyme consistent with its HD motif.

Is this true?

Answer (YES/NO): NO